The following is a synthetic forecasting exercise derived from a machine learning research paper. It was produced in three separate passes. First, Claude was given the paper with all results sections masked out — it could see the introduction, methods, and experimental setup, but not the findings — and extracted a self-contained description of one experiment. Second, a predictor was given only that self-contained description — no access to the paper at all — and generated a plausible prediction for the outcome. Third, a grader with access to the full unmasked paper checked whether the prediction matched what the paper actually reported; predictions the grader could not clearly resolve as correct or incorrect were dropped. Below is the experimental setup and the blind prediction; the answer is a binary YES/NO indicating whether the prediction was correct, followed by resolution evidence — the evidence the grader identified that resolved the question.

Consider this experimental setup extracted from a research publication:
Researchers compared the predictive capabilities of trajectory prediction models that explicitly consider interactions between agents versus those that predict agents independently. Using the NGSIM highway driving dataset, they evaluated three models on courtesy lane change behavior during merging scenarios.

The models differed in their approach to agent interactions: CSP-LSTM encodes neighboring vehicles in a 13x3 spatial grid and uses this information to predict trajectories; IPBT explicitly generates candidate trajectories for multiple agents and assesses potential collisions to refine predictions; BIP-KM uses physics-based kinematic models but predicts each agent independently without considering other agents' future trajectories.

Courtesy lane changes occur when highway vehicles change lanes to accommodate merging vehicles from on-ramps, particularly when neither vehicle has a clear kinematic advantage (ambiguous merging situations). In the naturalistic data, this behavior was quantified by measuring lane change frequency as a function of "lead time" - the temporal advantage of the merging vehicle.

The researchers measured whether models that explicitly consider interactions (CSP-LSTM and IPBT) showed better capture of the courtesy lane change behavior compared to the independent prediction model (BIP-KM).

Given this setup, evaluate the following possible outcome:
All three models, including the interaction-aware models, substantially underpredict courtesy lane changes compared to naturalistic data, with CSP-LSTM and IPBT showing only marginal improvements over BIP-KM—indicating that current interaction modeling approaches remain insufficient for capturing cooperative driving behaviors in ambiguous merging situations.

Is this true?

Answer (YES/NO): NO